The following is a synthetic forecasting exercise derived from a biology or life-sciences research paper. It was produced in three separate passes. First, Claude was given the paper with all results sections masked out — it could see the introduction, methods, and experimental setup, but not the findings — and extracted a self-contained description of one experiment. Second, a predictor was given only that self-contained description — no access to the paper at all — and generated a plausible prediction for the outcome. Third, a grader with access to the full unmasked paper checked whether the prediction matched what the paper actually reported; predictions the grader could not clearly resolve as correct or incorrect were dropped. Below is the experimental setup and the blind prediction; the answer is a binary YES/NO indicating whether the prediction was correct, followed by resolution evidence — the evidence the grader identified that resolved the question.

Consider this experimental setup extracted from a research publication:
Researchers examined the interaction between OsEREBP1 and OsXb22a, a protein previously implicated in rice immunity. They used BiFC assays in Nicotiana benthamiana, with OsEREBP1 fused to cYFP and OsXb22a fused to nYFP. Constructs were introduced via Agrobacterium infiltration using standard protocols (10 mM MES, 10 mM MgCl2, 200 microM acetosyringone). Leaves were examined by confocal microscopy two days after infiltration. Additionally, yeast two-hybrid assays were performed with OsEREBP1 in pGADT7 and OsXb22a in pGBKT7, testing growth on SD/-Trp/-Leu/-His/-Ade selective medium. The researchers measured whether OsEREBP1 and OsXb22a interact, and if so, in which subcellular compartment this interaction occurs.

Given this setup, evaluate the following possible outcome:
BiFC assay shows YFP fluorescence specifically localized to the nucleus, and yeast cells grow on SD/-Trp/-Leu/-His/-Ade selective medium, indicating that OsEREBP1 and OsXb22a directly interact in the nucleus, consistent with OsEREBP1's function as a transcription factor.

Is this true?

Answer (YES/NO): NO